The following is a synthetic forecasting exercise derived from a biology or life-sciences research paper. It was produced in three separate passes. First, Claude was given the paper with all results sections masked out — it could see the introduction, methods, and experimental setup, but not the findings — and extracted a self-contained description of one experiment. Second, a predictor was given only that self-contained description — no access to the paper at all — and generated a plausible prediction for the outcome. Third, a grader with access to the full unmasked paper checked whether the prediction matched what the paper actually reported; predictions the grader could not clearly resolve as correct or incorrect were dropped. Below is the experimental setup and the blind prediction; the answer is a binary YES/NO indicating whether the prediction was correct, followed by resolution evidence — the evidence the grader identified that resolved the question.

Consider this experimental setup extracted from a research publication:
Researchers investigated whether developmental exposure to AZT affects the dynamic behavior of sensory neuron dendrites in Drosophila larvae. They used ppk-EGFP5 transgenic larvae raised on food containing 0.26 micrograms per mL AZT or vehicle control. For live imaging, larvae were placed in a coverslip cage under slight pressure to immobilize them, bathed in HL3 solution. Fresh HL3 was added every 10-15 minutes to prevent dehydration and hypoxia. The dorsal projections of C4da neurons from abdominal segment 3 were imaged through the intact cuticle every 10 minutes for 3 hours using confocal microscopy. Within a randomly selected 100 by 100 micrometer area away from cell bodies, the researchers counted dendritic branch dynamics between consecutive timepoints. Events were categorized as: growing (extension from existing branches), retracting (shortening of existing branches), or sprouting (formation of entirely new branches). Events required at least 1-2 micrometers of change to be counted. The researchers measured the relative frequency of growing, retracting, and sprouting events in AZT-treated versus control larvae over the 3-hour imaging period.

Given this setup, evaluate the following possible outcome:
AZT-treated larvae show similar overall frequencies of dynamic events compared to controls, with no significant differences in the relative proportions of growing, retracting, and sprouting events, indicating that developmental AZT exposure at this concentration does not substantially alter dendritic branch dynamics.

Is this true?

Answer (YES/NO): NO